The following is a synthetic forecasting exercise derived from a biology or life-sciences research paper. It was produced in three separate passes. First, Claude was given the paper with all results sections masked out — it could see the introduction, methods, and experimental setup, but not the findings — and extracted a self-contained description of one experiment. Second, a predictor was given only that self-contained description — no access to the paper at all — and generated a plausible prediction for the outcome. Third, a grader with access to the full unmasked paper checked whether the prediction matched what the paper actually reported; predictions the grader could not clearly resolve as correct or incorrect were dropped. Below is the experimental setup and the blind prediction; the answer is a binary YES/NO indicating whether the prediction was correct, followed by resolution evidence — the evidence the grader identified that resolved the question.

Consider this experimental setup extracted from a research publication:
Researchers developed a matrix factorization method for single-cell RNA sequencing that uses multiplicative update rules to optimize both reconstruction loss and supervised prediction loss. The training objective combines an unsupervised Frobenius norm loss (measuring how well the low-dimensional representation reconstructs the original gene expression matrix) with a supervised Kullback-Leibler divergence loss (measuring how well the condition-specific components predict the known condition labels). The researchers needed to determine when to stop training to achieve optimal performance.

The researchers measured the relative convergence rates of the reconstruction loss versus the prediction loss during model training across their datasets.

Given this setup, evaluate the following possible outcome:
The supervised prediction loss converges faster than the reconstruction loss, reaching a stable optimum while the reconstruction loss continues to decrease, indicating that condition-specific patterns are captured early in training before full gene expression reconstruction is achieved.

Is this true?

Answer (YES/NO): YES